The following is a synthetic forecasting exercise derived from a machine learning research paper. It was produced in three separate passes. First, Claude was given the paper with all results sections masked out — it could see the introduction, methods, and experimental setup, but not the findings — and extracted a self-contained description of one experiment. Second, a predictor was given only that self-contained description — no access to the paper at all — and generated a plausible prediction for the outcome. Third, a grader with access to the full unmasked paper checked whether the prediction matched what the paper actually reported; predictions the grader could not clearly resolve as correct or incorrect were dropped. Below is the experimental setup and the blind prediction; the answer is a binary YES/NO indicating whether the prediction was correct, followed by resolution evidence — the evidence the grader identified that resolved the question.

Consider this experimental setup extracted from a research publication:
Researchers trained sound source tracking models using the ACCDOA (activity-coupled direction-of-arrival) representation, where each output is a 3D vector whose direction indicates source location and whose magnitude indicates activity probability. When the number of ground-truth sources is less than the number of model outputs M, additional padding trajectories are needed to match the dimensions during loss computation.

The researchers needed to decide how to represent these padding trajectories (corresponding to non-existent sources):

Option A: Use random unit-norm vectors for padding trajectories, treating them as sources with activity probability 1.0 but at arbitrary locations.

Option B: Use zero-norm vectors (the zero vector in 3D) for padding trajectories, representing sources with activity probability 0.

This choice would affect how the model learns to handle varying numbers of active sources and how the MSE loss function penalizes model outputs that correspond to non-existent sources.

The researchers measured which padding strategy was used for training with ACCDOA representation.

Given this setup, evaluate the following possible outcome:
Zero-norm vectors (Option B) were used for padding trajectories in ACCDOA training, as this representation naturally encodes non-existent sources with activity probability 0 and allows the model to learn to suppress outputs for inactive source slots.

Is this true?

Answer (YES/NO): YES